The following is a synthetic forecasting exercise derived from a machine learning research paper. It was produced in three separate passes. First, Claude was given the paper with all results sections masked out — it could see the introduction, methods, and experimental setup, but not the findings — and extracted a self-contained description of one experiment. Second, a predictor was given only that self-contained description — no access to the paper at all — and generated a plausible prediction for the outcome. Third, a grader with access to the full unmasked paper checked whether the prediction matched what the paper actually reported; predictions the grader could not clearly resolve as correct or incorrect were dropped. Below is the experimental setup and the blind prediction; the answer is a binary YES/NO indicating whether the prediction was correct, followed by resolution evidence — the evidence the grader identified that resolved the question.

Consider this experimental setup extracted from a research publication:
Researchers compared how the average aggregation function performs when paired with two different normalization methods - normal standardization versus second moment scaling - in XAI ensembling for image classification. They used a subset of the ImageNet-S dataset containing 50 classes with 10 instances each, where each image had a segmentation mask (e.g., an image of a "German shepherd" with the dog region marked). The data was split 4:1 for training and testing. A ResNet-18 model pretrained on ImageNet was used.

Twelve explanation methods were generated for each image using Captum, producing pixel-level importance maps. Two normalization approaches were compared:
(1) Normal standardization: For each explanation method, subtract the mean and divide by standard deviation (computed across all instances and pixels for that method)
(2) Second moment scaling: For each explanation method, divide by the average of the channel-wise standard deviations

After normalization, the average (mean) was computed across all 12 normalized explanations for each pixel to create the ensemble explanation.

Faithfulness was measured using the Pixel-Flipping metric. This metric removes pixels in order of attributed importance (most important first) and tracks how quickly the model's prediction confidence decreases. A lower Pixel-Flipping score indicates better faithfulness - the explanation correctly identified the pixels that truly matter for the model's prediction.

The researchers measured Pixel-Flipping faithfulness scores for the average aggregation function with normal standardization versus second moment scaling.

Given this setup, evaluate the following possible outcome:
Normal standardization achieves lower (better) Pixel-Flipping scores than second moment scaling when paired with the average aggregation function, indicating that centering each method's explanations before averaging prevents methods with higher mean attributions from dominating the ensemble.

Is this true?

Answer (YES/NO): NO